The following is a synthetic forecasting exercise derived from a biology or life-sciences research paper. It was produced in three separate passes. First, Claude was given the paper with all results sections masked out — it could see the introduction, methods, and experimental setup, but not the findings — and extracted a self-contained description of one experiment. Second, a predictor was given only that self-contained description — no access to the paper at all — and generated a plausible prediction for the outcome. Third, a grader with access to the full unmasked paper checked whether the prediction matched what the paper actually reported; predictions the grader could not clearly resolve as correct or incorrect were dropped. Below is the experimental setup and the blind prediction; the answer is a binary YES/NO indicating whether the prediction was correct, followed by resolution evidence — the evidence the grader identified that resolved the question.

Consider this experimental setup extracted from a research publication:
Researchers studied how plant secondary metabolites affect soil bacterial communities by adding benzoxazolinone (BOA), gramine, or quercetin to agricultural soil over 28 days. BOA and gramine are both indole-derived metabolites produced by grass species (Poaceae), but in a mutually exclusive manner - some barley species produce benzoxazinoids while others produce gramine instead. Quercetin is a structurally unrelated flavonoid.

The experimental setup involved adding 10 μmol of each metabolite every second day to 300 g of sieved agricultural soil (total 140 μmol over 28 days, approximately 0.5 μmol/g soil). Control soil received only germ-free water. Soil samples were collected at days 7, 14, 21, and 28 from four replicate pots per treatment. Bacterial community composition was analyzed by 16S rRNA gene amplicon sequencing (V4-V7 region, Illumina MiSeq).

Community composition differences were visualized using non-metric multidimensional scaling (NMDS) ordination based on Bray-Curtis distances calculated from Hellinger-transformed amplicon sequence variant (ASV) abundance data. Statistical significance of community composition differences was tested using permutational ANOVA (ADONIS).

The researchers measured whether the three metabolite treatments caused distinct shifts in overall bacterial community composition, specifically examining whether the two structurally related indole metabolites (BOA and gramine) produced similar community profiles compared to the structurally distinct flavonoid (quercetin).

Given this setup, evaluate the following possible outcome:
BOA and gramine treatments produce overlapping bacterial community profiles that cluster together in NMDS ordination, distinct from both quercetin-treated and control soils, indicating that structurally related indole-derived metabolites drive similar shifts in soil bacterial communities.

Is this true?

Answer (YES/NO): NO